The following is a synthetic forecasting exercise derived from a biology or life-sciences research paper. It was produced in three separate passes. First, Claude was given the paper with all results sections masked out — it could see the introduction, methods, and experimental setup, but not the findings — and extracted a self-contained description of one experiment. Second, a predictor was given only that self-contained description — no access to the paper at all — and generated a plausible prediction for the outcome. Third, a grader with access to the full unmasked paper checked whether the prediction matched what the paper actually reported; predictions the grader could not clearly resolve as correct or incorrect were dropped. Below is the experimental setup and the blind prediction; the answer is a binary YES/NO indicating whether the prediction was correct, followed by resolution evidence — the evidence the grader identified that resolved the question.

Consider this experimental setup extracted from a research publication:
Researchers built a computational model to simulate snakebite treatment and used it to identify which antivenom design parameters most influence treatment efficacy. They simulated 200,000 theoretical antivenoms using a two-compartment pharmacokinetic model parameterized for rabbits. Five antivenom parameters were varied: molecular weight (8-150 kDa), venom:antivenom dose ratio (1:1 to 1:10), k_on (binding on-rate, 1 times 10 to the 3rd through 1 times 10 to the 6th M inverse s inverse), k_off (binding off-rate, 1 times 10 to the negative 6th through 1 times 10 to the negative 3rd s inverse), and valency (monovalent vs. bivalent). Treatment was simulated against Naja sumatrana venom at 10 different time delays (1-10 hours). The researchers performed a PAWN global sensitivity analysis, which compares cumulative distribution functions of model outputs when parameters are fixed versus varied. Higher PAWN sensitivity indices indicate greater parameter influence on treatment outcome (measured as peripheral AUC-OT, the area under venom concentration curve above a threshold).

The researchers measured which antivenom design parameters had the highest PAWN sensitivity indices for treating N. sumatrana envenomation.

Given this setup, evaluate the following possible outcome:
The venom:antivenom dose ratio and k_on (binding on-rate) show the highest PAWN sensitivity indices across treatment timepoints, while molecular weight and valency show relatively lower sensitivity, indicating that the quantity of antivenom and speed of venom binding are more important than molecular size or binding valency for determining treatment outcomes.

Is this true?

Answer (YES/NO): NO